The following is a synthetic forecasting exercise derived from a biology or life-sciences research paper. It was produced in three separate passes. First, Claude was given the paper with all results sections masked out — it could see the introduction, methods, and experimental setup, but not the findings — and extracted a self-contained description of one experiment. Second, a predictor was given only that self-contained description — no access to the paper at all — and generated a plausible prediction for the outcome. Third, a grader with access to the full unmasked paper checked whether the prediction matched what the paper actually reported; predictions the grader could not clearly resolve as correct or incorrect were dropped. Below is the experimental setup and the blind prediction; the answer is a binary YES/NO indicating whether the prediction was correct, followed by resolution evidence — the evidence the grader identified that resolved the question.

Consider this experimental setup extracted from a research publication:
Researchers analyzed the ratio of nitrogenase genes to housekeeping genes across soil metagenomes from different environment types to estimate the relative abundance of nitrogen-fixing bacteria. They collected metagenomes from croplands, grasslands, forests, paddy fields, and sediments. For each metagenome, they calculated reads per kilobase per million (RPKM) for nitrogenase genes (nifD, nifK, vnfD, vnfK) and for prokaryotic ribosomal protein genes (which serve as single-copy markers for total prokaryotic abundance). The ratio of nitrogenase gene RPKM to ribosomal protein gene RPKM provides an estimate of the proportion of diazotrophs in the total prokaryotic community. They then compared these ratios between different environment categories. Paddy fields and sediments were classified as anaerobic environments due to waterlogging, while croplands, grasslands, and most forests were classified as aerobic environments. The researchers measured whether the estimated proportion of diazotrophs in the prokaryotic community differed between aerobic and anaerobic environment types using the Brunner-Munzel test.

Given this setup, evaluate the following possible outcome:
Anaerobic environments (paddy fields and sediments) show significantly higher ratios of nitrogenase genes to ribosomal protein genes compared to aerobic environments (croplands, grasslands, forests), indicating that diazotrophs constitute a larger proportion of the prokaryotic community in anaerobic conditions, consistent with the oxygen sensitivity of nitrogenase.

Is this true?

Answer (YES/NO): YES